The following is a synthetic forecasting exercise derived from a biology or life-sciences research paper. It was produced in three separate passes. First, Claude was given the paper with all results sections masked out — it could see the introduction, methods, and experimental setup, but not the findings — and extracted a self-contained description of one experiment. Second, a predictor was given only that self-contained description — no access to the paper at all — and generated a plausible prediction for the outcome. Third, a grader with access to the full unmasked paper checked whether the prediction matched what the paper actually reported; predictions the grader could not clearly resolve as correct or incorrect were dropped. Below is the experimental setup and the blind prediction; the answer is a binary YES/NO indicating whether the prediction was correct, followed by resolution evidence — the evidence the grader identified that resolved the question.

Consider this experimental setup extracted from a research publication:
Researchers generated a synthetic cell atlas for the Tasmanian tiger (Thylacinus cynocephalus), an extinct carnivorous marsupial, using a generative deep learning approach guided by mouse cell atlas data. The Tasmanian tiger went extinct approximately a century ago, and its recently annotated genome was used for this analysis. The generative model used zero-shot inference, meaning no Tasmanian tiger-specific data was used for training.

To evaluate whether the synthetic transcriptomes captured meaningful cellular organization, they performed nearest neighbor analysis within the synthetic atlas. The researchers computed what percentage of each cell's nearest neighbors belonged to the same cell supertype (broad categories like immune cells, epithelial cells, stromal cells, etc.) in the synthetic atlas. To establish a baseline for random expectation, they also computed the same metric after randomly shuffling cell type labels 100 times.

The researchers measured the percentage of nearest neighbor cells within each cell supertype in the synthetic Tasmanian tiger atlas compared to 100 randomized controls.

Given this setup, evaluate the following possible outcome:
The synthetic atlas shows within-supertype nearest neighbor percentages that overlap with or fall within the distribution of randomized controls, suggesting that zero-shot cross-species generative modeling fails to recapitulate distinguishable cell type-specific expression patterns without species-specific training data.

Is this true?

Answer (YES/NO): NO